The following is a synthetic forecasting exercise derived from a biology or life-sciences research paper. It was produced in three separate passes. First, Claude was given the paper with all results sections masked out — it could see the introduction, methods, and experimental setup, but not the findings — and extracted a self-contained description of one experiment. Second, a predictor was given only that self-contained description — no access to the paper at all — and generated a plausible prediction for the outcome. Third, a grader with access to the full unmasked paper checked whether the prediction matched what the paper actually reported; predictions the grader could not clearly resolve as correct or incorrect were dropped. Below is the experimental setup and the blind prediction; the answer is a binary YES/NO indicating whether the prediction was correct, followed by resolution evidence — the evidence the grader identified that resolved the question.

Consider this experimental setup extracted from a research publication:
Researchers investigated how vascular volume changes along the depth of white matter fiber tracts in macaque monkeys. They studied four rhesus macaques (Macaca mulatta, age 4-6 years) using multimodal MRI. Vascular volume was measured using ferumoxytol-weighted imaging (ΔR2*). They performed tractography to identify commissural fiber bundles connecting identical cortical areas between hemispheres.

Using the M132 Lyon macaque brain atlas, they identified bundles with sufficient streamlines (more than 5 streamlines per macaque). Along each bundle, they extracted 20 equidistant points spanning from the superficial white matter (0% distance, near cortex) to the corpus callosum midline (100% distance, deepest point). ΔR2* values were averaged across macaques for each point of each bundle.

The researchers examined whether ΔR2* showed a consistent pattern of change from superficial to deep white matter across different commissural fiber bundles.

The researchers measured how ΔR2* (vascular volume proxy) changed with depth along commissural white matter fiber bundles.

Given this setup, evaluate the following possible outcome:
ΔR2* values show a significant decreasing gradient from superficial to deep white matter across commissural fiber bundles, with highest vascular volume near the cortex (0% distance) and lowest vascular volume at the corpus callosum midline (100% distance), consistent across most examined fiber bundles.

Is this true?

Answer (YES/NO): YES